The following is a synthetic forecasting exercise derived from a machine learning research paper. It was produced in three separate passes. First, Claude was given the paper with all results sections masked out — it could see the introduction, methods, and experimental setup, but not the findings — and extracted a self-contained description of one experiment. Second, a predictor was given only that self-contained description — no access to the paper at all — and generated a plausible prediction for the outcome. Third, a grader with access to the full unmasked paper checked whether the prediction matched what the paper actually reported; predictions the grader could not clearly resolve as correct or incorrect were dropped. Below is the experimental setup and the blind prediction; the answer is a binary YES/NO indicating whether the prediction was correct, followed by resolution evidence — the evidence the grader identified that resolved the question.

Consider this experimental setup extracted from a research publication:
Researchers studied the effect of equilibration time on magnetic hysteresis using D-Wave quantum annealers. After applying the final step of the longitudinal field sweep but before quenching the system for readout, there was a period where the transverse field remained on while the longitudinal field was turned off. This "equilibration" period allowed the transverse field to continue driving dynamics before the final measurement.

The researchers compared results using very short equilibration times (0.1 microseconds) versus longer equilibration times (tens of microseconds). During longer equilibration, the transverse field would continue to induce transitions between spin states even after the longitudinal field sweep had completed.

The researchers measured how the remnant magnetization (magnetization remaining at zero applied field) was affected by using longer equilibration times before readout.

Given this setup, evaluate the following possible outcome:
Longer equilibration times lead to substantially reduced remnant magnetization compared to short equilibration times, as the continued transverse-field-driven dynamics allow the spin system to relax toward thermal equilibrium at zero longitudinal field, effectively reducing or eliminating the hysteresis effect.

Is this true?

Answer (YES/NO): NO